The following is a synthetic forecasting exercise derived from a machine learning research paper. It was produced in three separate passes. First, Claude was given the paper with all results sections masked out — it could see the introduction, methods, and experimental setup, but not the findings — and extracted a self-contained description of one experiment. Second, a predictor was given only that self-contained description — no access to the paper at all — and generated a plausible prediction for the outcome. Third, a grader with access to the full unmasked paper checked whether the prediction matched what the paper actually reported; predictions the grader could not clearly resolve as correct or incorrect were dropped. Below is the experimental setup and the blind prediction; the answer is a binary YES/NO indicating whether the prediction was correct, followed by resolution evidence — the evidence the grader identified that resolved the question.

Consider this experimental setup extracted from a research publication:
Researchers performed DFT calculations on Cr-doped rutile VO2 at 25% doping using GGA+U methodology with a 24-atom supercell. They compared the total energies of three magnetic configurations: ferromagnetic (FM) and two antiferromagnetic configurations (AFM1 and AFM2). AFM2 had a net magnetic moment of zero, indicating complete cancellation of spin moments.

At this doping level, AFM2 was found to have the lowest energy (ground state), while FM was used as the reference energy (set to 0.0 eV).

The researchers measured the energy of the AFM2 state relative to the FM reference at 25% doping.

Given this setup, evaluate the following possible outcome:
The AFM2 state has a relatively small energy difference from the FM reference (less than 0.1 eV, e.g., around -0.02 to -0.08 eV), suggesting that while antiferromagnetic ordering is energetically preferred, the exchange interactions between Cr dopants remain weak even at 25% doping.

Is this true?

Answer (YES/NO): YES